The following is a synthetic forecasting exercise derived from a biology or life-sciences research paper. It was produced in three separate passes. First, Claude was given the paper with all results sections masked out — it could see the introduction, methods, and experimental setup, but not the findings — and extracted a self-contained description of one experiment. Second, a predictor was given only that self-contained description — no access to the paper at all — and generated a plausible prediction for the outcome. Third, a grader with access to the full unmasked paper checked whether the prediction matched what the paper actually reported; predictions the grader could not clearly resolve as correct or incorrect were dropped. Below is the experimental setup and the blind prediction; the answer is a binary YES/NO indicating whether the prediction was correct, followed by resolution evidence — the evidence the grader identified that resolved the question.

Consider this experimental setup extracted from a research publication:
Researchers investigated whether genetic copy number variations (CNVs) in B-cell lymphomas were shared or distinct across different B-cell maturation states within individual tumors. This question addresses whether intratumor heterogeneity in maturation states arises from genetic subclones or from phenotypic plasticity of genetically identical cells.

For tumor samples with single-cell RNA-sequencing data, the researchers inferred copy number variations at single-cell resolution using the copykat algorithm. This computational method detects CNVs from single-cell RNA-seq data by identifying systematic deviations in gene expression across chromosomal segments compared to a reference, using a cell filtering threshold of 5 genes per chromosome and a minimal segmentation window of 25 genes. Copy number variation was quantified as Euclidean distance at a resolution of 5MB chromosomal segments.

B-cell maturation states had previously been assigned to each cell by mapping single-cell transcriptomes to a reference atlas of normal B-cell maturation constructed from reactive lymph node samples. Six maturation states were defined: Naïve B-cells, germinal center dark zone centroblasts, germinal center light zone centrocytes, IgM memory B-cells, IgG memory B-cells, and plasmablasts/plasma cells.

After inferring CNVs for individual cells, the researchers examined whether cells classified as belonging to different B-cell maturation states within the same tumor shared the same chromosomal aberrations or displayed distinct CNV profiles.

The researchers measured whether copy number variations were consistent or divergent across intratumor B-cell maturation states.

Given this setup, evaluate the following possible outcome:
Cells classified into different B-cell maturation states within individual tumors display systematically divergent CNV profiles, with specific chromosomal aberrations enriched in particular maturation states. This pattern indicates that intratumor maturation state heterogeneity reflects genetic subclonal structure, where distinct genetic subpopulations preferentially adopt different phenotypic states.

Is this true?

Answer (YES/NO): NO